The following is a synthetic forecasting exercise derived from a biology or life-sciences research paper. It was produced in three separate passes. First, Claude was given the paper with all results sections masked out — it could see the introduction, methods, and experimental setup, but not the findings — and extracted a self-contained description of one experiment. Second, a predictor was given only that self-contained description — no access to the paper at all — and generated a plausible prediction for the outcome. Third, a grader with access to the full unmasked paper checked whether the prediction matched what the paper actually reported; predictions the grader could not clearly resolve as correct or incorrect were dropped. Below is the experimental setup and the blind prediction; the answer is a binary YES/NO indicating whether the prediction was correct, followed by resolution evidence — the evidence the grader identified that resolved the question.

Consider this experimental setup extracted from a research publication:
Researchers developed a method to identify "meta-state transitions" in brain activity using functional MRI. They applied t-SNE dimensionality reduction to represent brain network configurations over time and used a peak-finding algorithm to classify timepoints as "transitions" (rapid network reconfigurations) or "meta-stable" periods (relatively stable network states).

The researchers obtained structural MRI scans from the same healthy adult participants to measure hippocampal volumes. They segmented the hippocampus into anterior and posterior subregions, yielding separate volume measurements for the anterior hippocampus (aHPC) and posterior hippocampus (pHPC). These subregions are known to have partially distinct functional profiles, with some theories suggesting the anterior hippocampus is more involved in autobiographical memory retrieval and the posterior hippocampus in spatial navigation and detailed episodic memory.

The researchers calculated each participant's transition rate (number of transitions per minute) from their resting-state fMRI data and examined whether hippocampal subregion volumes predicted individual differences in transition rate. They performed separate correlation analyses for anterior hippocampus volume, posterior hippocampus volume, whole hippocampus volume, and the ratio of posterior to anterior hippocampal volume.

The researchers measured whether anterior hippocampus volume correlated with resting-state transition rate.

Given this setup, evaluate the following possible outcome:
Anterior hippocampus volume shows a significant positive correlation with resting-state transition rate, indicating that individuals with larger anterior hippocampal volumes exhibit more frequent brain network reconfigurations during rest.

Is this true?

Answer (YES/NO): NO